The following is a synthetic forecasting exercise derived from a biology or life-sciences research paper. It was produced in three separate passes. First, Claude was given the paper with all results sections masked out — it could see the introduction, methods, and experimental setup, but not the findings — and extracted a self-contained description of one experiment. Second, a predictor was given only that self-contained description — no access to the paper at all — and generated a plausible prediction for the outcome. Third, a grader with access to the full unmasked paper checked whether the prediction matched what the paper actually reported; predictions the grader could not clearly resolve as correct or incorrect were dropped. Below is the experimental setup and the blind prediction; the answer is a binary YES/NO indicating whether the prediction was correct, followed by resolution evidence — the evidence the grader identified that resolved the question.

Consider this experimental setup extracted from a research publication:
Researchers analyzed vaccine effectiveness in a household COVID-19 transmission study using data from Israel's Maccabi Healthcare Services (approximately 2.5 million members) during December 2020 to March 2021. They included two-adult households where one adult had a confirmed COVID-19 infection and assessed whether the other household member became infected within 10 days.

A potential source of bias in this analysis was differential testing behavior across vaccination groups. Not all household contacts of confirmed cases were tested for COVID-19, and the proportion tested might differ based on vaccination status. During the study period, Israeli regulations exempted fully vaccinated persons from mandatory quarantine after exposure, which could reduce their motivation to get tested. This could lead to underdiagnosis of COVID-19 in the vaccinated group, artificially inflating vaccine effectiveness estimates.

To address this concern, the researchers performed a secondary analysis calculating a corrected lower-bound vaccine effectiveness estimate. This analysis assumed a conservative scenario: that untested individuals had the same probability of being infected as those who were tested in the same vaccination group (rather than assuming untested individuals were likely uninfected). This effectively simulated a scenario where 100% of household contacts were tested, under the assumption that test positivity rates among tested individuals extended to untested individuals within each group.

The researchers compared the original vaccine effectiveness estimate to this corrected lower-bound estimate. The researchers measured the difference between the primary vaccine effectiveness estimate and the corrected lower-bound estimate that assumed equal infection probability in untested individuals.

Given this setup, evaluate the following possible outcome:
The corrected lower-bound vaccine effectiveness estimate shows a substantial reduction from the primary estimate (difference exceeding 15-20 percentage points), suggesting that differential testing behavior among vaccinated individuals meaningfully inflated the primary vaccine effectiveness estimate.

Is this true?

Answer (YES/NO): NO